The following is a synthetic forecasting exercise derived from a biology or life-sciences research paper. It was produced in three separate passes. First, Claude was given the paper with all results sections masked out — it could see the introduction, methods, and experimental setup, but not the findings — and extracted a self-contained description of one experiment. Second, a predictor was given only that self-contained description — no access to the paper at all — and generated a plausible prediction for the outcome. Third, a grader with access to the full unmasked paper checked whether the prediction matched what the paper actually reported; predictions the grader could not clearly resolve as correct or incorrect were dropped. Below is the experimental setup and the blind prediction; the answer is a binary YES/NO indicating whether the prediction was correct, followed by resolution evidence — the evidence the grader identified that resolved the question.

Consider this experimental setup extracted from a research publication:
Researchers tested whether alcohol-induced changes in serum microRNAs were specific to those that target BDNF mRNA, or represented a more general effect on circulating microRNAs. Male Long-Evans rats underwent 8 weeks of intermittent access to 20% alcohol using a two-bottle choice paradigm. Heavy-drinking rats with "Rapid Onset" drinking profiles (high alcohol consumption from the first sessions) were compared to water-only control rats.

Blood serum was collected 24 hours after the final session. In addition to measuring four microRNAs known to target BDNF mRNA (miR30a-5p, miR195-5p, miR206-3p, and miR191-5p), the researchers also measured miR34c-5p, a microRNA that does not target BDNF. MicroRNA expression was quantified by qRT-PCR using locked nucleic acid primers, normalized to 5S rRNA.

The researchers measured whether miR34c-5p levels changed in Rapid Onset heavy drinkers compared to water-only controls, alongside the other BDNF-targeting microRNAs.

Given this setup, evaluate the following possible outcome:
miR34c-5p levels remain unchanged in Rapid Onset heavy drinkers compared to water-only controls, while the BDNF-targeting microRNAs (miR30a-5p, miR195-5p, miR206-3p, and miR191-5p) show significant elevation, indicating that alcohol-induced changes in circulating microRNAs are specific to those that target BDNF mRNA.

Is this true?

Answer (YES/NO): YES